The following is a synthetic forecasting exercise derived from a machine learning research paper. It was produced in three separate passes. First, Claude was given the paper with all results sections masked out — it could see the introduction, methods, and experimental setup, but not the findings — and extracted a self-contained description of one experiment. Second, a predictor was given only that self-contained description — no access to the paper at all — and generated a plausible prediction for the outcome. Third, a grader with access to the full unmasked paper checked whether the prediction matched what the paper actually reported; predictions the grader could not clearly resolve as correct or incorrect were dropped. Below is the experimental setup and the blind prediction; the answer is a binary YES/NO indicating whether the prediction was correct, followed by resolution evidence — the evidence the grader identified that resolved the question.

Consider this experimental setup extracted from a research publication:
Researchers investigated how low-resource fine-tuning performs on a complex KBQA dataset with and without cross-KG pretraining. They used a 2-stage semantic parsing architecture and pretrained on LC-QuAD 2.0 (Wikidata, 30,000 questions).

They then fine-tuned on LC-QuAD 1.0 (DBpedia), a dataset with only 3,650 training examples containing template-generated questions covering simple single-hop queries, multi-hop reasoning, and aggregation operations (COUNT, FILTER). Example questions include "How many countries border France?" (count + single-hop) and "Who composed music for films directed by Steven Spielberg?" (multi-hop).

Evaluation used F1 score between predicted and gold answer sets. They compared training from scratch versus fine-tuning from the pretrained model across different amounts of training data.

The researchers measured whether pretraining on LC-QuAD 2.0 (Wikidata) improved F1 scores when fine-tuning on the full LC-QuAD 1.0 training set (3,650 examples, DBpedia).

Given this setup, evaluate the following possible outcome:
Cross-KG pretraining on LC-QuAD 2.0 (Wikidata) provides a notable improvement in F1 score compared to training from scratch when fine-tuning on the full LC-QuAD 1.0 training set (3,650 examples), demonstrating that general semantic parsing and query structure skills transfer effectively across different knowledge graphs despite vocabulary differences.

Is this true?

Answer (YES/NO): YES